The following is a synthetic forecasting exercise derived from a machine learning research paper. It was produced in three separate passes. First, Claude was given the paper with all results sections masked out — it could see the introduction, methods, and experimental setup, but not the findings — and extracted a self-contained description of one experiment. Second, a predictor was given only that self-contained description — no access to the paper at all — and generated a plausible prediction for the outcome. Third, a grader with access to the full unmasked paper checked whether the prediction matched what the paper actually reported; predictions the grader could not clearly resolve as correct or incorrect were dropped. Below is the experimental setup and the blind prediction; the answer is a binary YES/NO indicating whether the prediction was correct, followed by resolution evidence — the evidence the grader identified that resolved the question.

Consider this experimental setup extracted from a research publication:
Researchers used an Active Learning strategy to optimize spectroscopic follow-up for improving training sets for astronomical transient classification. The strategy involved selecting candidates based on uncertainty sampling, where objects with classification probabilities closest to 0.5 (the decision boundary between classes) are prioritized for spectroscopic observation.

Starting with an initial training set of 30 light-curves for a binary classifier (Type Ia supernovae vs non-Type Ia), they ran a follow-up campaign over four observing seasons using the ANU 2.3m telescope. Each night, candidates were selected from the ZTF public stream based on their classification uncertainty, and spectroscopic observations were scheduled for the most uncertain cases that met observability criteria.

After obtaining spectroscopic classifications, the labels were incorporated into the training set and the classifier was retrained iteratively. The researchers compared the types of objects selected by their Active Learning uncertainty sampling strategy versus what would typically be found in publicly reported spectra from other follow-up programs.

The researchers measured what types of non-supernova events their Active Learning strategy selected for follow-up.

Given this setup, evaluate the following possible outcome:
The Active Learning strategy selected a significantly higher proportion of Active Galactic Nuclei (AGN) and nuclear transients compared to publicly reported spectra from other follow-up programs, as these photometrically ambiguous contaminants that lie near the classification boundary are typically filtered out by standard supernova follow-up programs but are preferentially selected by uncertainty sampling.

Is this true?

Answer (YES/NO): NO